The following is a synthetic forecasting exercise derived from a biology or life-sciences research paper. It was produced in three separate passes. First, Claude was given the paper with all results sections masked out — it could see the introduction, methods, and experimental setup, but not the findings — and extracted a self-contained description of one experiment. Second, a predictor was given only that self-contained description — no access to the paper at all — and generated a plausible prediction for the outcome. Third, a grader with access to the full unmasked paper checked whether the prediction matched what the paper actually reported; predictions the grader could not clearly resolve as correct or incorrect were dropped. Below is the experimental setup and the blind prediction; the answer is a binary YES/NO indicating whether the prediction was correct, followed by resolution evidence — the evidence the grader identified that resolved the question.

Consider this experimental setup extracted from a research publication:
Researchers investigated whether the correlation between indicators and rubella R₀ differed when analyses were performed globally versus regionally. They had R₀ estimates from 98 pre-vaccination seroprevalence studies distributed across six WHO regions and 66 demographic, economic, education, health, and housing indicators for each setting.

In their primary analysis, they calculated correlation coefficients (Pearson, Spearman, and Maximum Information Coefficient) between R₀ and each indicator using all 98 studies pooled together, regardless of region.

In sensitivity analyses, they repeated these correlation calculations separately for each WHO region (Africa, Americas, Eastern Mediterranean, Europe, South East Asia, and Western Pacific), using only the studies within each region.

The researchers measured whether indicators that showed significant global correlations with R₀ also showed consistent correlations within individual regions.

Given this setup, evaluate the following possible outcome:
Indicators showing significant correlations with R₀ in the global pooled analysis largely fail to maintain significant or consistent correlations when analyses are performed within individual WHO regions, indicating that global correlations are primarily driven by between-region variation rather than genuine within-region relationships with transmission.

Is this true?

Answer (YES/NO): NO